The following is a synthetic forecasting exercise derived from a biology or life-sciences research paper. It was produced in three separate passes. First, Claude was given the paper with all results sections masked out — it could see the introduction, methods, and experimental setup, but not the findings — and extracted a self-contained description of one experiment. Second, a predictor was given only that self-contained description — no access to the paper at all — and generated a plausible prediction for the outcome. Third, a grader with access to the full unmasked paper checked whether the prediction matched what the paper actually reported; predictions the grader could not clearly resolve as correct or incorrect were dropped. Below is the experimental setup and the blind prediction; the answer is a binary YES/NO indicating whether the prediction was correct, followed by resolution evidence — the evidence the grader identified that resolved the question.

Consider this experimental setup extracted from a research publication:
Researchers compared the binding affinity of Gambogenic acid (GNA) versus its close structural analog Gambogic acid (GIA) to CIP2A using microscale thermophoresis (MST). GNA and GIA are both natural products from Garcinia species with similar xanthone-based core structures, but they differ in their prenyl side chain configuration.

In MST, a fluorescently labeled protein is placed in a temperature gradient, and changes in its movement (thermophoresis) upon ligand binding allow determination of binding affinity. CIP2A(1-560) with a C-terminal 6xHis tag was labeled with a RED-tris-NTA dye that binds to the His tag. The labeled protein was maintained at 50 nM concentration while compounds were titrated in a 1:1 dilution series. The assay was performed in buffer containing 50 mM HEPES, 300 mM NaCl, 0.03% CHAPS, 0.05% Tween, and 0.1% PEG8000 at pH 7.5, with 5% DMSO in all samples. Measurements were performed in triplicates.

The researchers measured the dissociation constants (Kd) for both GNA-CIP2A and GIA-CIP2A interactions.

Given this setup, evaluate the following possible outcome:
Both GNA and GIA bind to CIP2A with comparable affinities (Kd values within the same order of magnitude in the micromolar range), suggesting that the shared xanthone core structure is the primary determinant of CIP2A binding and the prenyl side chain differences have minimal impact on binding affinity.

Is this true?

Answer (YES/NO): NO